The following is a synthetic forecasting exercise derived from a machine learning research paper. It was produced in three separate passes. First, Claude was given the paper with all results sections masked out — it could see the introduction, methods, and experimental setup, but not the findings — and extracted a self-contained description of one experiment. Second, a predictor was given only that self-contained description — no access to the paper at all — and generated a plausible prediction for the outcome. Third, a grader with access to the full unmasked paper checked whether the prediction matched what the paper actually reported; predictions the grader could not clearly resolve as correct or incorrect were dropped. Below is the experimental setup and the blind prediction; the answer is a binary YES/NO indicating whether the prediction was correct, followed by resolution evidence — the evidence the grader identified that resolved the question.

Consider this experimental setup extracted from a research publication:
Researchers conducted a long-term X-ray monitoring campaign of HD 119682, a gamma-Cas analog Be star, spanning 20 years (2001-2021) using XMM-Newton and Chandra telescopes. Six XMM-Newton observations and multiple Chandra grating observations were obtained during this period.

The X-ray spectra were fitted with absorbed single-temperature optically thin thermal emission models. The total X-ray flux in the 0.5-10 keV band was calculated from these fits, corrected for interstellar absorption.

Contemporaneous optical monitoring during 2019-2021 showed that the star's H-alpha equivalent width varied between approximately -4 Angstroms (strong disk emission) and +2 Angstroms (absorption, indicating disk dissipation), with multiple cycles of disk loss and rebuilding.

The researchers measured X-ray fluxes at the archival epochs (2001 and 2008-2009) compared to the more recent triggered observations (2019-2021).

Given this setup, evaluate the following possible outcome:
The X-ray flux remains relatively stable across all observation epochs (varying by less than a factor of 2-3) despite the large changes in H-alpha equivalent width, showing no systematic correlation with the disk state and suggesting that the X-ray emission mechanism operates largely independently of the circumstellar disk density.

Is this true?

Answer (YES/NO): YES